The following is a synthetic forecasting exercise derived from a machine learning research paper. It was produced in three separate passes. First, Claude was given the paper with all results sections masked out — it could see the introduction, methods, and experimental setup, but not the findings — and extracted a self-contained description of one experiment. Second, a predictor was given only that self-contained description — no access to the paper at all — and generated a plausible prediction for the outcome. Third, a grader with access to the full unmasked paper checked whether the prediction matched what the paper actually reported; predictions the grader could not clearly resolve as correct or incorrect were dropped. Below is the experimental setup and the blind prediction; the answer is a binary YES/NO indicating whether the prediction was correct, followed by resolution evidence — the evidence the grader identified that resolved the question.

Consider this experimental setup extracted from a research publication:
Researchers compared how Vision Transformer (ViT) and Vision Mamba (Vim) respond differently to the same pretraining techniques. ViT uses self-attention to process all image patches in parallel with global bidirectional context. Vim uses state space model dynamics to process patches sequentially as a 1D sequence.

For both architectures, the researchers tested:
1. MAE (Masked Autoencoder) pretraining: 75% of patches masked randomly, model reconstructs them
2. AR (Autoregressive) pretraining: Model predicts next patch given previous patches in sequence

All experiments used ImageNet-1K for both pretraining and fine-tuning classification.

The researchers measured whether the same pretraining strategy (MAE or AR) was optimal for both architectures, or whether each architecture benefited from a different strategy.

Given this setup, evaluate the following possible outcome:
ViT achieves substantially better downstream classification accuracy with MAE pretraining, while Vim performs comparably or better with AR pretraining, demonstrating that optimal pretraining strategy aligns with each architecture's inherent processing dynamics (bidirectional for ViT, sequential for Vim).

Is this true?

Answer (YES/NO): YES